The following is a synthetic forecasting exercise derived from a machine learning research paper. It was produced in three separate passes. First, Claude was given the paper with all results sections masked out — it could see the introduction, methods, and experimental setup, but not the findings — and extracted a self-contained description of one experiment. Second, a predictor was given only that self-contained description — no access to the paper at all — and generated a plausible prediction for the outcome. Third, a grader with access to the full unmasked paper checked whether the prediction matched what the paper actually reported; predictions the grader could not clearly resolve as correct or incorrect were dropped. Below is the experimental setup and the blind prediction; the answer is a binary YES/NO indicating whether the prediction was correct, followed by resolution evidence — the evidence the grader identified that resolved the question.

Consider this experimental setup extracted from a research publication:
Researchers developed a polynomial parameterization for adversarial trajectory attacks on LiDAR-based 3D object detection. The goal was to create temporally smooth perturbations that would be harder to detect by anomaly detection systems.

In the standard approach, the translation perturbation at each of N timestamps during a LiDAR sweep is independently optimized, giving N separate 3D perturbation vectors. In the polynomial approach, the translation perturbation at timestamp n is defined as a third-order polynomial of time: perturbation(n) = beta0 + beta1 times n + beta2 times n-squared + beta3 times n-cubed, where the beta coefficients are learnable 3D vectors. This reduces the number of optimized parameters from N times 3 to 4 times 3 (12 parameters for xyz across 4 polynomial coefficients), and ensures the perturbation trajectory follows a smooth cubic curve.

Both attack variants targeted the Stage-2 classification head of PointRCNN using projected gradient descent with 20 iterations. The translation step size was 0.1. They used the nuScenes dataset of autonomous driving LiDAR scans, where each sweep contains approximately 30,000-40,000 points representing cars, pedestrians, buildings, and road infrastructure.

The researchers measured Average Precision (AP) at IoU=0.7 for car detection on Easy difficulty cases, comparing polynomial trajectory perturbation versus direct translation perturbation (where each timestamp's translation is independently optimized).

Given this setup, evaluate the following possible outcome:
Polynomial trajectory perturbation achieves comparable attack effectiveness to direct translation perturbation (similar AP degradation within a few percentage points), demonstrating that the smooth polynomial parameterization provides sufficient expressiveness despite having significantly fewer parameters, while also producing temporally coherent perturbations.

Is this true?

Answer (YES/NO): YES